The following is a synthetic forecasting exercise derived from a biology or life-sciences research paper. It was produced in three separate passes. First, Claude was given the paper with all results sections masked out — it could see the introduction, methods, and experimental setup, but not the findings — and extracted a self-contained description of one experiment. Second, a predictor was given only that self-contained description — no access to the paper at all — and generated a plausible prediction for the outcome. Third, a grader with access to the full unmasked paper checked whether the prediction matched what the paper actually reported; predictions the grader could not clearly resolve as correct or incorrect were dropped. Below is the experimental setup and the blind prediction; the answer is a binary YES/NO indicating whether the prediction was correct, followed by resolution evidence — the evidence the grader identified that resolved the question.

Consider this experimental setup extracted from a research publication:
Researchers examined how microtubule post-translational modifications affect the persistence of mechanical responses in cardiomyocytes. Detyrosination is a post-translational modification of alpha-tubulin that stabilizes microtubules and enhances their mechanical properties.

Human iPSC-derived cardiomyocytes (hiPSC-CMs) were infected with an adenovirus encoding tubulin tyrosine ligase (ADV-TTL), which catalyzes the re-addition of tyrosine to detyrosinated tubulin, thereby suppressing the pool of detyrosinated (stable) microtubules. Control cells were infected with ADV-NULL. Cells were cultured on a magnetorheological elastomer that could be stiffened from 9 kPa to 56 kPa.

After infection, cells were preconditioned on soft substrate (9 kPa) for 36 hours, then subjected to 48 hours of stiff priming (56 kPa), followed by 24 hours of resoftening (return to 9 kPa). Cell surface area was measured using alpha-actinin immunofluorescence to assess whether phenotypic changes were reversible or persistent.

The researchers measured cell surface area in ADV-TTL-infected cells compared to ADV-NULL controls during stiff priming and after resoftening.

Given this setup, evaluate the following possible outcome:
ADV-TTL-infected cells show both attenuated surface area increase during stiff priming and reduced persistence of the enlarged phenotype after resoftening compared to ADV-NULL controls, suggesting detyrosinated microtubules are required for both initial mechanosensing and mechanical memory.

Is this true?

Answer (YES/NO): NO